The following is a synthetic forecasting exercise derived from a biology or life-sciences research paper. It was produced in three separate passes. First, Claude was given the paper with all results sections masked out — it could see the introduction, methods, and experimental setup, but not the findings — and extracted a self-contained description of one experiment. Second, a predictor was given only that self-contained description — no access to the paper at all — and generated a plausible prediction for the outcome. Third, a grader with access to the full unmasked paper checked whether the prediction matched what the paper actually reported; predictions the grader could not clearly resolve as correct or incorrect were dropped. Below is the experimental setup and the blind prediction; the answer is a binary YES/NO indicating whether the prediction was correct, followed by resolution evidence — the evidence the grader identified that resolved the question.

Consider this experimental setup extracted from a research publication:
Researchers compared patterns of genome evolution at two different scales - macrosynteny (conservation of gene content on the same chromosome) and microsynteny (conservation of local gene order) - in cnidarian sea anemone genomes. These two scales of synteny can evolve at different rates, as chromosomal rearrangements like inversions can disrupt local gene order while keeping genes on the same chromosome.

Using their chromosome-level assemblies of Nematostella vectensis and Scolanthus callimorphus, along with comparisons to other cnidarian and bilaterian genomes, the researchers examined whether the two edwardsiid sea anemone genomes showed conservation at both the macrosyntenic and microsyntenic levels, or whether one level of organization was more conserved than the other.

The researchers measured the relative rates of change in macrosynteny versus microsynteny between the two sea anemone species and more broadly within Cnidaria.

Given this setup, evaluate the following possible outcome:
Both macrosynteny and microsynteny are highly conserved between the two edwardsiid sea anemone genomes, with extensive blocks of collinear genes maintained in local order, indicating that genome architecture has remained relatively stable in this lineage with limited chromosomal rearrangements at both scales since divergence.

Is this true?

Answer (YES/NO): NO